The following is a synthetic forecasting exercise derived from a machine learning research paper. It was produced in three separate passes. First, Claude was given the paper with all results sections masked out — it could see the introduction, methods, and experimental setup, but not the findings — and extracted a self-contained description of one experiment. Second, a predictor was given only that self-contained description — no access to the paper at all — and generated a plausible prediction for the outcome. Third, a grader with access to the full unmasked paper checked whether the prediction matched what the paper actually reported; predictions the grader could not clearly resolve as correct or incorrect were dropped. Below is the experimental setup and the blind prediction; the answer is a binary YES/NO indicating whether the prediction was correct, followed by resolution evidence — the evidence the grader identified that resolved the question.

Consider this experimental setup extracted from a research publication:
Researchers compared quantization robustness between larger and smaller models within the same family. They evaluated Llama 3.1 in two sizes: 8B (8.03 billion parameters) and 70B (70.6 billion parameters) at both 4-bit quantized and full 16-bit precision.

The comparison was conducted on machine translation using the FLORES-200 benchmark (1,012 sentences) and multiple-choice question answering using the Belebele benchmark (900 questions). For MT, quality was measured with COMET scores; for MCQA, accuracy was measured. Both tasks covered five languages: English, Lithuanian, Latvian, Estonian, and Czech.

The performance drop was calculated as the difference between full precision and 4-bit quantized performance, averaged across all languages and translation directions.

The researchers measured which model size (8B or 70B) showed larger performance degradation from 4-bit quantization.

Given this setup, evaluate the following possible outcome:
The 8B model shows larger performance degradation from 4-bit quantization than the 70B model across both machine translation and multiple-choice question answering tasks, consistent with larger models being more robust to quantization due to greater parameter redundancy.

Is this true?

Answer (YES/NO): YES